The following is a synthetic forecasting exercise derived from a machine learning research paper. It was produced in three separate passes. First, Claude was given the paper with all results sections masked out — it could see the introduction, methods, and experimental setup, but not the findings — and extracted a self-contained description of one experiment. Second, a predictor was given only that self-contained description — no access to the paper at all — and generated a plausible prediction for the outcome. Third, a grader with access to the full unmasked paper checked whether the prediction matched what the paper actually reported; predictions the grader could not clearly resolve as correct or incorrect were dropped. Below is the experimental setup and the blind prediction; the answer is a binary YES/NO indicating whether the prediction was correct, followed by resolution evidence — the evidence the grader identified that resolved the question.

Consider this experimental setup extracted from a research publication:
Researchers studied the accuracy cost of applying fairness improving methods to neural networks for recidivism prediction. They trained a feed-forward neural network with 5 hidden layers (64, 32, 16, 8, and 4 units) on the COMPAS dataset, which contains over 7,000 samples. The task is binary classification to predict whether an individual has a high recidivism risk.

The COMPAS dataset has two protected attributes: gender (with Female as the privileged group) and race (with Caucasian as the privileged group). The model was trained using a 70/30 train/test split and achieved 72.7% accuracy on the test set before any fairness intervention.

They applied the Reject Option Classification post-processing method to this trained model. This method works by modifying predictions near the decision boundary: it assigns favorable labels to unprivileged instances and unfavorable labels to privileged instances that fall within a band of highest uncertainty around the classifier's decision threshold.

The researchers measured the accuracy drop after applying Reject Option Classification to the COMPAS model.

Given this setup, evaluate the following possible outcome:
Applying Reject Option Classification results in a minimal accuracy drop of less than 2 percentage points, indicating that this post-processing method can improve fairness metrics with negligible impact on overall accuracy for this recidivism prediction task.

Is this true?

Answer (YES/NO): NO